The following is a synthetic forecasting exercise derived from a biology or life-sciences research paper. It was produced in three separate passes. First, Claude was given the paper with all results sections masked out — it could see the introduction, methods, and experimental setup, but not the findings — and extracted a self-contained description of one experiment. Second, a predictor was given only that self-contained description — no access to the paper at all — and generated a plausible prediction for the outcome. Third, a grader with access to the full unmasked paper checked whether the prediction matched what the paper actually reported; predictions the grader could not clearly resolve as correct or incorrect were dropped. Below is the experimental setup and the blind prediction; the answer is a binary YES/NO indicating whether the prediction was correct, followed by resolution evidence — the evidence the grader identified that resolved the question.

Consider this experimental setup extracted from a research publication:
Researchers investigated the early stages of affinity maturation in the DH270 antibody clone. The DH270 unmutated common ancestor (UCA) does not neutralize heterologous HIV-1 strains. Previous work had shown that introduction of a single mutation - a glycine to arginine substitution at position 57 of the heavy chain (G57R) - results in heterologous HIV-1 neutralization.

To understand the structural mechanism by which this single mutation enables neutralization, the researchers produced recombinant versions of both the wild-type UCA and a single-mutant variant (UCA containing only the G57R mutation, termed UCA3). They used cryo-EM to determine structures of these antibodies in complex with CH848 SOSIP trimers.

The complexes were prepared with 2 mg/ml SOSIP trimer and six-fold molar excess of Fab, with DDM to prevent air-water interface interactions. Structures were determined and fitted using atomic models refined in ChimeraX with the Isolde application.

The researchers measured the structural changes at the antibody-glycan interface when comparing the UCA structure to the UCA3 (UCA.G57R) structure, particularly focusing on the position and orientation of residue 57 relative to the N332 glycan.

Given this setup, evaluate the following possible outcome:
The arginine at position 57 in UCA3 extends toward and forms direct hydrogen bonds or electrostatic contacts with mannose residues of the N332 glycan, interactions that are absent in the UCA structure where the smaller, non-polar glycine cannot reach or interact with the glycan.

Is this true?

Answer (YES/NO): NO